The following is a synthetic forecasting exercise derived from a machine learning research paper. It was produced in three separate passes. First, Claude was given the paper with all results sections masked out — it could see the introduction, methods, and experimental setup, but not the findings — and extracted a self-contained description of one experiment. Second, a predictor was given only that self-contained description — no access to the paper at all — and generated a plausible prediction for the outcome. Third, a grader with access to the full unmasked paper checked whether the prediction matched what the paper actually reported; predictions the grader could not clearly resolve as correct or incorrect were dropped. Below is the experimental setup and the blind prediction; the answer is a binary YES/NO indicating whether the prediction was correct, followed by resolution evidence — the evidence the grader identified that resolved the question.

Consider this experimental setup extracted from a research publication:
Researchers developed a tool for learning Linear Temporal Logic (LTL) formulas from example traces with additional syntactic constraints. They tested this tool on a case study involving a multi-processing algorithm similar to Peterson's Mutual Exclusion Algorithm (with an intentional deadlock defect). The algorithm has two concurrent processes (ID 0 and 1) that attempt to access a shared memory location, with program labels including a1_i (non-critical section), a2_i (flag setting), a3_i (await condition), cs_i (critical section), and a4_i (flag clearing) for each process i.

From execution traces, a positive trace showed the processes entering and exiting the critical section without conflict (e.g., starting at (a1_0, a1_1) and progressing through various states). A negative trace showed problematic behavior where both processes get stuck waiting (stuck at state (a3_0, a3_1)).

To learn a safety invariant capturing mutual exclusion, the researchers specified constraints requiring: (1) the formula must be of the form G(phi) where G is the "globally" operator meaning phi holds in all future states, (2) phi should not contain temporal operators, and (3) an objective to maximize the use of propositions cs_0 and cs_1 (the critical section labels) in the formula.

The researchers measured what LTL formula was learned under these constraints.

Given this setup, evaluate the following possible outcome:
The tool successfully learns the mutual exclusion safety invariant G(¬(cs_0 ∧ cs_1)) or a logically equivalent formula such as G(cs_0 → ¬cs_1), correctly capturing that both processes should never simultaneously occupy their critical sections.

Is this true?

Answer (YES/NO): YES